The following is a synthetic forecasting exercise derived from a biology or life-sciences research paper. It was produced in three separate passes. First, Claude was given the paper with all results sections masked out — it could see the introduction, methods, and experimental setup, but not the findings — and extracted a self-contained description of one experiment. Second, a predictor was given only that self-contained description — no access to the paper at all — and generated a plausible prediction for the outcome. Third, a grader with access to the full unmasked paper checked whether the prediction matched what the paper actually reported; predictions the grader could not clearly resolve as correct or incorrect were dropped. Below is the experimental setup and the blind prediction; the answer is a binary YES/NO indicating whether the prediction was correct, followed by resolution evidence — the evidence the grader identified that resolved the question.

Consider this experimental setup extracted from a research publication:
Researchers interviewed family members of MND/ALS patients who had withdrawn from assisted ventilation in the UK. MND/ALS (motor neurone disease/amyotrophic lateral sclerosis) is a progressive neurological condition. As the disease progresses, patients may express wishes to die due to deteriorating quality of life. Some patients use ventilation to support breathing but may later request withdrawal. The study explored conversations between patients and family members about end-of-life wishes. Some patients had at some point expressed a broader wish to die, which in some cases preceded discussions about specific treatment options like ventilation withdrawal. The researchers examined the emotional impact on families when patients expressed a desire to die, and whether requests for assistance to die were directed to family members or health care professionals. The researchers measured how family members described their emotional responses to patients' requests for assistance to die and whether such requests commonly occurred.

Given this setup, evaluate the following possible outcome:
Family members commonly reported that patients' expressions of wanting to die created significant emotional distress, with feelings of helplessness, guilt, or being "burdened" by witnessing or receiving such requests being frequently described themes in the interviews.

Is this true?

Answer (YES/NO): YES